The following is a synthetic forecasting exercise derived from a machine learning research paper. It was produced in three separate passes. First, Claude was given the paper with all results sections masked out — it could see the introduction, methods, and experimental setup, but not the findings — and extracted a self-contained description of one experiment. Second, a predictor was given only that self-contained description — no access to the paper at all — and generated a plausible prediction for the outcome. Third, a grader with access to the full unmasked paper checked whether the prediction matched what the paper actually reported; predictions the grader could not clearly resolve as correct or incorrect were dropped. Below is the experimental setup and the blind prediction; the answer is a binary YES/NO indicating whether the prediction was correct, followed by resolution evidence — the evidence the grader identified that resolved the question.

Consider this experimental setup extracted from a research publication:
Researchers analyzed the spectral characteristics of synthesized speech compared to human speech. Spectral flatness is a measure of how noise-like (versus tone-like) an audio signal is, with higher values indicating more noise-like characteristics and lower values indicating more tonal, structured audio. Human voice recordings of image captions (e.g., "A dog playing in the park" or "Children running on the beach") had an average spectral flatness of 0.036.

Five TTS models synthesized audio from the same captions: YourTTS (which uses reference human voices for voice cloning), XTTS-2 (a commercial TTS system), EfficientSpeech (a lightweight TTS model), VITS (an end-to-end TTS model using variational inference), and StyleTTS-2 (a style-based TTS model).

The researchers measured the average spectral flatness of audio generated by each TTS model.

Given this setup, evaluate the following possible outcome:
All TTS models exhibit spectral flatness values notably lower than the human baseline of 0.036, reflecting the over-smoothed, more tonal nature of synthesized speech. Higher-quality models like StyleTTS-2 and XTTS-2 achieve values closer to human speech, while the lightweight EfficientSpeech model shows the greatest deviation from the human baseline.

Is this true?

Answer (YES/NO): NO